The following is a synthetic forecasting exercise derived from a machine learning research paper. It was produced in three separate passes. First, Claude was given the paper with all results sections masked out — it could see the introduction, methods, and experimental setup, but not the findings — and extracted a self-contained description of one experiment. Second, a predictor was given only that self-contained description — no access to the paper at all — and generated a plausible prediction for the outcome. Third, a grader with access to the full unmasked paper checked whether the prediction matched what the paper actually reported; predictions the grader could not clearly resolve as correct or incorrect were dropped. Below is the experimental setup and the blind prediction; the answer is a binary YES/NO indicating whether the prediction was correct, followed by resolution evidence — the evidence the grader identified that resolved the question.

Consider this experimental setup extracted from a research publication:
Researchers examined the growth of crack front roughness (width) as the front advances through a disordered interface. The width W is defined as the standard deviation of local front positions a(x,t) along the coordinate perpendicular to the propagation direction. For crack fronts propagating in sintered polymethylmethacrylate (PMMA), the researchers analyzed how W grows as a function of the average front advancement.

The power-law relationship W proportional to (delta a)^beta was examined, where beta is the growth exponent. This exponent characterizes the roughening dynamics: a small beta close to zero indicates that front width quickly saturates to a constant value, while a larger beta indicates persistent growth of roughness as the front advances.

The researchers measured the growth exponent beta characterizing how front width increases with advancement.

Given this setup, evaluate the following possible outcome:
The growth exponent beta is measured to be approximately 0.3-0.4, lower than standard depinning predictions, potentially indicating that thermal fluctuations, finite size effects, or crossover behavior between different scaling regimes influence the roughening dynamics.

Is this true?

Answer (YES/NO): NO